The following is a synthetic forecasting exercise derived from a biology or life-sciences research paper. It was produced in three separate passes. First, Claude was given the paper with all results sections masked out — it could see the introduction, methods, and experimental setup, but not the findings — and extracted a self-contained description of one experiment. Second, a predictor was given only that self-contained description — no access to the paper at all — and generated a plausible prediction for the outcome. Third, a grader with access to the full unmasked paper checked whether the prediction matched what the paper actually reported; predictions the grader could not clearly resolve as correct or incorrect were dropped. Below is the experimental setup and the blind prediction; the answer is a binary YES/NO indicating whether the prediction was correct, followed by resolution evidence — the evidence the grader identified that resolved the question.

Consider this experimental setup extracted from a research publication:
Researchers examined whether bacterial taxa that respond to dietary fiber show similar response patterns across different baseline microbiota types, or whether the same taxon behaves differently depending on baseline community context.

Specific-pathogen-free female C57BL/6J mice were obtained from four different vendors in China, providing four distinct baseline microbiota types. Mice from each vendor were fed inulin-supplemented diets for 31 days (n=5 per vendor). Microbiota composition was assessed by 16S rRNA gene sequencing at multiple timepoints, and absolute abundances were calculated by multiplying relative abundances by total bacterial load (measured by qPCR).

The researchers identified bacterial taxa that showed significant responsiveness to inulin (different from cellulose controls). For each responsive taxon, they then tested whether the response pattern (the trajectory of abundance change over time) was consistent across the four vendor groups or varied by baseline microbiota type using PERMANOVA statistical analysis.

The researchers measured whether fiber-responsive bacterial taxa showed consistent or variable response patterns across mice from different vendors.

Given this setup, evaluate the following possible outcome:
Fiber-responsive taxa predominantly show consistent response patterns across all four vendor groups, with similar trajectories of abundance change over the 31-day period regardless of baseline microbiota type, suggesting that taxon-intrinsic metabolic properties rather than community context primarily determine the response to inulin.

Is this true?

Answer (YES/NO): NO